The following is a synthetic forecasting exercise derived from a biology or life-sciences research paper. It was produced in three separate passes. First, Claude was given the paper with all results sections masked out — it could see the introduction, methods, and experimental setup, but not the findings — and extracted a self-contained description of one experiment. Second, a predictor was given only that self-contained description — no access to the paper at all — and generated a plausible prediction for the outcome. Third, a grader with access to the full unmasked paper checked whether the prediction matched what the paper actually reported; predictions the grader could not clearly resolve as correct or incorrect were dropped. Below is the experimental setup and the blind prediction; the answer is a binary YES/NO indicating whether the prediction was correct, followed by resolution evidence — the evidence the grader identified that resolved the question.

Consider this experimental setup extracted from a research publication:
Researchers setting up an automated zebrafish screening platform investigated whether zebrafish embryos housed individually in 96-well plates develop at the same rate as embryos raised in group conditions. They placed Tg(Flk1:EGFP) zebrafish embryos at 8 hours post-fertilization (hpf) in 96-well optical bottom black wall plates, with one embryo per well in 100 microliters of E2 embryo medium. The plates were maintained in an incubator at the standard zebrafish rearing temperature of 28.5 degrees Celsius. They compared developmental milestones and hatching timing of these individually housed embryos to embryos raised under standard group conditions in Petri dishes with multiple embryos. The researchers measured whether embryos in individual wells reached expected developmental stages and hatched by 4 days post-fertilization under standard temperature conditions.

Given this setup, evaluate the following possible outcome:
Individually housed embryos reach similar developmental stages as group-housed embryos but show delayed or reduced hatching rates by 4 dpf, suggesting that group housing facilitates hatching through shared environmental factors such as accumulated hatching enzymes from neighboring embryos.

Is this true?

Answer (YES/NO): NO